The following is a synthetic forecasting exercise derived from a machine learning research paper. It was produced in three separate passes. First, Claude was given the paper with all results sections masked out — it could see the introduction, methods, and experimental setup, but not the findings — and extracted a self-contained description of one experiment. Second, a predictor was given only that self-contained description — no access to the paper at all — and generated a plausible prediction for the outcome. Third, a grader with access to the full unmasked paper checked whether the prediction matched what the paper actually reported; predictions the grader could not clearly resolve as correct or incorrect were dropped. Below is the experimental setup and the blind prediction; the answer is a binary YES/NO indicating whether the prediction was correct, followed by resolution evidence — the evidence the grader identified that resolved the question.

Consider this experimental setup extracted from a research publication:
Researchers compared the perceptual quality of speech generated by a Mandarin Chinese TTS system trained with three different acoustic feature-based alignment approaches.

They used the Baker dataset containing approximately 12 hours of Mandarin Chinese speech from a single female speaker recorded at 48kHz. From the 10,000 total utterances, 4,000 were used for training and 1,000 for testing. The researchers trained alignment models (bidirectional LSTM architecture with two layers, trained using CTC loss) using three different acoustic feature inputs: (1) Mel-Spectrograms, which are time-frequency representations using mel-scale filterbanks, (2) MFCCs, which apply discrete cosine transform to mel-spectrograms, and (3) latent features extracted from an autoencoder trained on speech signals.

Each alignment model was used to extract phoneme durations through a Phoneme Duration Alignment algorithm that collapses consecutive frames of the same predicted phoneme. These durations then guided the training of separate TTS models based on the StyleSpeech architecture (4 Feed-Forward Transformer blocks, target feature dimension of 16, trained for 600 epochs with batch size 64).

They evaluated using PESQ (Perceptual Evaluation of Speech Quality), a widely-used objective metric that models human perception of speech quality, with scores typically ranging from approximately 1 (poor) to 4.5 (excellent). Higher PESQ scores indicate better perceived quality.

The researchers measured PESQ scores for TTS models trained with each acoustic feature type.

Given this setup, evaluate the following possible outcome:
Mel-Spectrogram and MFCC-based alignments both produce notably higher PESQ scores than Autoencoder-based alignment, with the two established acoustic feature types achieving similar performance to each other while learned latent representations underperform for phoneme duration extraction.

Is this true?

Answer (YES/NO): NO